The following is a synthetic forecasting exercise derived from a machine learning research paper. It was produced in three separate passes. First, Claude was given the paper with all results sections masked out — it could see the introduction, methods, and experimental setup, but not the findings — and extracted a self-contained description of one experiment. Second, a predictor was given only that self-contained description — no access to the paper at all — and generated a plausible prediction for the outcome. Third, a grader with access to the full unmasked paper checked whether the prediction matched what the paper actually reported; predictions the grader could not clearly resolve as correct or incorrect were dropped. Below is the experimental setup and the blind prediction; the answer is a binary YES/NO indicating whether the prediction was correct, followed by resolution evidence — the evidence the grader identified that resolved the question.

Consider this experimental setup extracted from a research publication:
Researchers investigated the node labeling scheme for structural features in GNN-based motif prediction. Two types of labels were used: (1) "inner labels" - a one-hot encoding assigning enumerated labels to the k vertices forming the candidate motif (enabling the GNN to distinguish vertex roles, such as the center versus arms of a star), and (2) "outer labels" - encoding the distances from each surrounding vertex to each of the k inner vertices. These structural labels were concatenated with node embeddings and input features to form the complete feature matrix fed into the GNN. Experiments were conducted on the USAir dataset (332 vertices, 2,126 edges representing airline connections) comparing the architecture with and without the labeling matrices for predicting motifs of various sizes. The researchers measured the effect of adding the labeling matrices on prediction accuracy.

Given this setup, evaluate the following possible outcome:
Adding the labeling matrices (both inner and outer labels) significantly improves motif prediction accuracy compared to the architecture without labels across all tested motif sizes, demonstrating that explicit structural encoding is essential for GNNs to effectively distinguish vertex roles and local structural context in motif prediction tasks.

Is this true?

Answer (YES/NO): NO